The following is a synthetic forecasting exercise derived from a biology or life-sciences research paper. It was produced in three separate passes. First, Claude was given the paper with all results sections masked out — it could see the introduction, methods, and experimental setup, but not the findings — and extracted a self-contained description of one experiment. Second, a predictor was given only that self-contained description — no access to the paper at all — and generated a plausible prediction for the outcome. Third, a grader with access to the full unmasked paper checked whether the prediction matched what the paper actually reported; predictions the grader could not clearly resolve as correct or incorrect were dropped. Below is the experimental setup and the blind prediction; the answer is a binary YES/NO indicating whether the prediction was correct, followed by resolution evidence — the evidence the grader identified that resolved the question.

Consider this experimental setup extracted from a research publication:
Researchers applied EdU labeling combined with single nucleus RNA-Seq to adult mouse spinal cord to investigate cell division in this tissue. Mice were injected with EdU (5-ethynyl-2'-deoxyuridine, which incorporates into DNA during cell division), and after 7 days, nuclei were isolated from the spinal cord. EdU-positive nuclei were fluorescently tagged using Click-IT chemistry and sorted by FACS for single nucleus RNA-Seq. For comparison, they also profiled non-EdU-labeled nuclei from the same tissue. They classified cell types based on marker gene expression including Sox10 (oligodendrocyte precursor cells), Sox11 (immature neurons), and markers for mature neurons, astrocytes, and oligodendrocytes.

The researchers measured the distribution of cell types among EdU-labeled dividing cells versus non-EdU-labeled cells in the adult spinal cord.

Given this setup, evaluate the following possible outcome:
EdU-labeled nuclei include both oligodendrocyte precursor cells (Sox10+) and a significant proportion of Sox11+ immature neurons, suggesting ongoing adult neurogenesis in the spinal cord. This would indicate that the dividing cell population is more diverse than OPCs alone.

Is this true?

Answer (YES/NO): YES